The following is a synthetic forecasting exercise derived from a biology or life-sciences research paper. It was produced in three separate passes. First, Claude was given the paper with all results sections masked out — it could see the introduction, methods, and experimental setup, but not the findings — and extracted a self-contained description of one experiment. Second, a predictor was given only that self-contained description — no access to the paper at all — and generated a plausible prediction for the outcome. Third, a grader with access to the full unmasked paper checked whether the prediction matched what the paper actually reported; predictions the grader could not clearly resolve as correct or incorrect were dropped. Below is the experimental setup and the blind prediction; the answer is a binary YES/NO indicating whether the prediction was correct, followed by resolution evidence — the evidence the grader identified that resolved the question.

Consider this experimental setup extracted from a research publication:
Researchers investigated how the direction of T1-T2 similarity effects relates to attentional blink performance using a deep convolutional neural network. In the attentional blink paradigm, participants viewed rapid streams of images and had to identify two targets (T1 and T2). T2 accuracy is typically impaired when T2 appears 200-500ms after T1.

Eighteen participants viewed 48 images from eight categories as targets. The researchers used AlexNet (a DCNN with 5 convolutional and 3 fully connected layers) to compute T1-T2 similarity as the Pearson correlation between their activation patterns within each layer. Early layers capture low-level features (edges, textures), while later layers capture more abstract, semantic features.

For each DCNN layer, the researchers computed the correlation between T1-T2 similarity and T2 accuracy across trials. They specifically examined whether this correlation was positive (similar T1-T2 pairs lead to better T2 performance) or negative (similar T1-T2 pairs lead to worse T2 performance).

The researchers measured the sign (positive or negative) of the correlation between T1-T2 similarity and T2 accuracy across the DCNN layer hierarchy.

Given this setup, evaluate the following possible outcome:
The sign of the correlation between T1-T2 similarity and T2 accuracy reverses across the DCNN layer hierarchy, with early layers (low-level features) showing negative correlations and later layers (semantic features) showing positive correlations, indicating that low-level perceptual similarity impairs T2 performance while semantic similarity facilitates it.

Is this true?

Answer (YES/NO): NO